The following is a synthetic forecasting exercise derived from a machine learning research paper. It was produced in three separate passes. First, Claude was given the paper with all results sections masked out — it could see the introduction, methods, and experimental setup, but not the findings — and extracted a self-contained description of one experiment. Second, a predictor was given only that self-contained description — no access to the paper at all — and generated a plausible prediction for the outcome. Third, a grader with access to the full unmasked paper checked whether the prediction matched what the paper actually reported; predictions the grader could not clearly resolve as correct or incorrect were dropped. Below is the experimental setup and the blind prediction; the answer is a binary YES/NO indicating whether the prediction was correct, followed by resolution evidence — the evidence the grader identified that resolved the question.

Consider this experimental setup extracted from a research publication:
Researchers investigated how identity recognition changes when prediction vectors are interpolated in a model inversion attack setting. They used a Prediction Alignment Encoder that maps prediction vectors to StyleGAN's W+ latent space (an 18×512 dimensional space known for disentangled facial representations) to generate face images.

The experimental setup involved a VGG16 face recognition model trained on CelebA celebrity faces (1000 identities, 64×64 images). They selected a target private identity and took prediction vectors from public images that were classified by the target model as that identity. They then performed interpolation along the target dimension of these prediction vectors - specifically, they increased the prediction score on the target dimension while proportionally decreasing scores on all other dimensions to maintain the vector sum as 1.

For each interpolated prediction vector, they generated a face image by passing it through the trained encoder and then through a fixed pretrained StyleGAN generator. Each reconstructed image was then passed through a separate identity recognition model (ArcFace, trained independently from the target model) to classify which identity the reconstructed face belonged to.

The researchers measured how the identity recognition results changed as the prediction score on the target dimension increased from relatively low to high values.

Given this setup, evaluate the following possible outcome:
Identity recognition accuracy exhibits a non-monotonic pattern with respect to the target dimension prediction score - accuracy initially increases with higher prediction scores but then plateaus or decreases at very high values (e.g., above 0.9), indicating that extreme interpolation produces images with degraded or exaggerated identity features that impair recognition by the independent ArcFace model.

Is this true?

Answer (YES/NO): NO